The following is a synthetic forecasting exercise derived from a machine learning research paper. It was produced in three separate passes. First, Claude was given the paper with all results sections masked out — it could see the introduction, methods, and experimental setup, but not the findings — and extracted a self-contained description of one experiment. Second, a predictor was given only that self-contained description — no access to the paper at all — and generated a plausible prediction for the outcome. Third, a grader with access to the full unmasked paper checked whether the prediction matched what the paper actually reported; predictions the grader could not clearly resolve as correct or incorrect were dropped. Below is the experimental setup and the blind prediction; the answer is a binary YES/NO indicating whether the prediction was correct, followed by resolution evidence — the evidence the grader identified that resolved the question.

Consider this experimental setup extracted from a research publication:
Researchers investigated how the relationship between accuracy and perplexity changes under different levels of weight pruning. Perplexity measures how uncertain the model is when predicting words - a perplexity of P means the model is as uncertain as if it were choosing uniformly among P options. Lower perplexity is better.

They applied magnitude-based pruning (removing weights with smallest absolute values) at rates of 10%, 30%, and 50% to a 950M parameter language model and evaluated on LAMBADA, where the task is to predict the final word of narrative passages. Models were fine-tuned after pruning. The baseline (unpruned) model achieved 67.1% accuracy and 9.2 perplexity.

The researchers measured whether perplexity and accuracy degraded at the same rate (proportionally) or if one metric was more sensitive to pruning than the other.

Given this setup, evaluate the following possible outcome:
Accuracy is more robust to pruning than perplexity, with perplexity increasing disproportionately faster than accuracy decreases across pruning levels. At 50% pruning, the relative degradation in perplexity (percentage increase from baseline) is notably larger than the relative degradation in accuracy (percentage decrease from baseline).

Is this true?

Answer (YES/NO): YES